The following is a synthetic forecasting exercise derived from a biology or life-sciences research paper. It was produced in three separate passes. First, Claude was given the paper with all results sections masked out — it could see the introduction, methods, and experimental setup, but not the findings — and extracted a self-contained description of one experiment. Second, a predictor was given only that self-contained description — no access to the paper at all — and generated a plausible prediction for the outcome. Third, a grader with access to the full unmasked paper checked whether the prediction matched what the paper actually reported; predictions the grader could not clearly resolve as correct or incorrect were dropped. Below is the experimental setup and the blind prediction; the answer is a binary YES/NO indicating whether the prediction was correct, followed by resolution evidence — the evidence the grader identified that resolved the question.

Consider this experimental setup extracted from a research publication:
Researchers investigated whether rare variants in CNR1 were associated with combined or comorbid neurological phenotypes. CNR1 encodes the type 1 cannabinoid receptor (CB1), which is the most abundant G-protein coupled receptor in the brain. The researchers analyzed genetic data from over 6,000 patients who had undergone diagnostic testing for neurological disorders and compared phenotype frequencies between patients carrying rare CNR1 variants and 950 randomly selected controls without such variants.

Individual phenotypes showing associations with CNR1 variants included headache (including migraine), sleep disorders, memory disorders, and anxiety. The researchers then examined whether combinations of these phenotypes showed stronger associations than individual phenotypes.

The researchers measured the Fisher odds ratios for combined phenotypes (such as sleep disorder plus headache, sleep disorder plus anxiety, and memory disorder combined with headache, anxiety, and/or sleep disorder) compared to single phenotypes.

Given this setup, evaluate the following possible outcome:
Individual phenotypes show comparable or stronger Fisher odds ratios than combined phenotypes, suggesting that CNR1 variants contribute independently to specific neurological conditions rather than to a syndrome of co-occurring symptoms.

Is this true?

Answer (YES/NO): NO